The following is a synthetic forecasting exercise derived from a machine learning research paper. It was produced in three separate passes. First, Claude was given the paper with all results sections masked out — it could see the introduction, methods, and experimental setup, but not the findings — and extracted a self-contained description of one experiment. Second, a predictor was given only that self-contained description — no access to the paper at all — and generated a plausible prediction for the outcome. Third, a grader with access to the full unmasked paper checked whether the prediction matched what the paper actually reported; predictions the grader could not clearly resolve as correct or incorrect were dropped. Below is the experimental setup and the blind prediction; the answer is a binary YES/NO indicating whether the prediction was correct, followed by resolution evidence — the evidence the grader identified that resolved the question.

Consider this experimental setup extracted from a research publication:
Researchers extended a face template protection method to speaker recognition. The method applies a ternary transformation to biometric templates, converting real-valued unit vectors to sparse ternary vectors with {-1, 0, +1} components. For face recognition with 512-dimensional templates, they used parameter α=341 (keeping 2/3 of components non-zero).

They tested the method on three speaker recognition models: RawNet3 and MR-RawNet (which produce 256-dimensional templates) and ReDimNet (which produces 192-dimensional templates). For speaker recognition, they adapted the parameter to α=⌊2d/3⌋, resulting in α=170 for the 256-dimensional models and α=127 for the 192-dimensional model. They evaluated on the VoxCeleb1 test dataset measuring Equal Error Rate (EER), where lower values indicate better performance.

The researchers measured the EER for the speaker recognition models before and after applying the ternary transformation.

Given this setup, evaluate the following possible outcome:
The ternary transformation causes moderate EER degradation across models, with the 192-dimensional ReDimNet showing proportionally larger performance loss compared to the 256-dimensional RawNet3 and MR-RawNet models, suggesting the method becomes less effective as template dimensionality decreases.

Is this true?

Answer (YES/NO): NO